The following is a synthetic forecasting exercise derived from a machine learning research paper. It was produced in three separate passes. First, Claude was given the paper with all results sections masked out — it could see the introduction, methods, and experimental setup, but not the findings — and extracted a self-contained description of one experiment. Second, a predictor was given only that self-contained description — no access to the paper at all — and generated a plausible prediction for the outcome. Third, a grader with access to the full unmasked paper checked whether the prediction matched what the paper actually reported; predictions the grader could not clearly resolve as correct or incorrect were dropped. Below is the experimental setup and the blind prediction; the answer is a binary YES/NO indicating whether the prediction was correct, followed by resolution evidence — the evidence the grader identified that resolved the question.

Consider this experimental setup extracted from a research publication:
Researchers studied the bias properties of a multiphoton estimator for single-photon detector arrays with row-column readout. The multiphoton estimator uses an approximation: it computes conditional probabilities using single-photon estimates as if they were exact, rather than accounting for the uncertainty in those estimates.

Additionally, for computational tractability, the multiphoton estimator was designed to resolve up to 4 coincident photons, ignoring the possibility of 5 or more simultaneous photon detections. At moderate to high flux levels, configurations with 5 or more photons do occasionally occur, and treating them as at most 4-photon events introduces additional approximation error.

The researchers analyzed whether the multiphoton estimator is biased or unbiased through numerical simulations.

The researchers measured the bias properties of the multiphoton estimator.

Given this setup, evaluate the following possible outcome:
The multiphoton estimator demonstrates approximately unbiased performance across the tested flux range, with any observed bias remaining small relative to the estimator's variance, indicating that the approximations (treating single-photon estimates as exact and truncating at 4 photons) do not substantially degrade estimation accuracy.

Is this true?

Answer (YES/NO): YES